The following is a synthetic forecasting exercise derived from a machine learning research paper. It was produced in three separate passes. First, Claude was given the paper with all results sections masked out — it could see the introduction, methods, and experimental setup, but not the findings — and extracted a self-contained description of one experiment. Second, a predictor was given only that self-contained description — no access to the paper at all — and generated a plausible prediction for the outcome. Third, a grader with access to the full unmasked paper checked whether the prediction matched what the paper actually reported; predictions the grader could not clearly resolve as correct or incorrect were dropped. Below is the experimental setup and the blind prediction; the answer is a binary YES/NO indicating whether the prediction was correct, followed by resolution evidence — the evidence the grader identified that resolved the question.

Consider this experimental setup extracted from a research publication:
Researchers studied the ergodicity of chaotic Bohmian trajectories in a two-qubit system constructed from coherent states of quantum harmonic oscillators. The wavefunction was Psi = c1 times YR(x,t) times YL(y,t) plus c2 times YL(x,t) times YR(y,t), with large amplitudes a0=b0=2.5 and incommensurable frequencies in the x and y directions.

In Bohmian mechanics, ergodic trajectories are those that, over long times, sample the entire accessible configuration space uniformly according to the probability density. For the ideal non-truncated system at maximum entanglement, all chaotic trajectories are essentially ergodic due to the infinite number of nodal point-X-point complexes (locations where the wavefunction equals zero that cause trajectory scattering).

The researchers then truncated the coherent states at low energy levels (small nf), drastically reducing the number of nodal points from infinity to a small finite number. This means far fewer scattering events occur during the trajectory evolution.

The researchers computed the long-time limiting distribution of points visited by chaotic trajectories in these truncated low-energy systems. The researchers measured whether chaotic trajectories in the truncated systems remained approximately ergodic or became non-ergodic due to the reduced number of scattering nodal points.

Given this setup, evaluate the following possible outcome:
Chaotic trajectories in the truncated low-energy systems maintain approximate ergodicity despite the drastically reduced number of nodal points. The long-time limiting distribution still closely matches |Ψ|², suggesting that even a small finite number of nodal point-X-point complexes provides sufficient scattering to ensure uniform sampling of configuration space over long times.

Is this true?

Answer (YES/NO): YES